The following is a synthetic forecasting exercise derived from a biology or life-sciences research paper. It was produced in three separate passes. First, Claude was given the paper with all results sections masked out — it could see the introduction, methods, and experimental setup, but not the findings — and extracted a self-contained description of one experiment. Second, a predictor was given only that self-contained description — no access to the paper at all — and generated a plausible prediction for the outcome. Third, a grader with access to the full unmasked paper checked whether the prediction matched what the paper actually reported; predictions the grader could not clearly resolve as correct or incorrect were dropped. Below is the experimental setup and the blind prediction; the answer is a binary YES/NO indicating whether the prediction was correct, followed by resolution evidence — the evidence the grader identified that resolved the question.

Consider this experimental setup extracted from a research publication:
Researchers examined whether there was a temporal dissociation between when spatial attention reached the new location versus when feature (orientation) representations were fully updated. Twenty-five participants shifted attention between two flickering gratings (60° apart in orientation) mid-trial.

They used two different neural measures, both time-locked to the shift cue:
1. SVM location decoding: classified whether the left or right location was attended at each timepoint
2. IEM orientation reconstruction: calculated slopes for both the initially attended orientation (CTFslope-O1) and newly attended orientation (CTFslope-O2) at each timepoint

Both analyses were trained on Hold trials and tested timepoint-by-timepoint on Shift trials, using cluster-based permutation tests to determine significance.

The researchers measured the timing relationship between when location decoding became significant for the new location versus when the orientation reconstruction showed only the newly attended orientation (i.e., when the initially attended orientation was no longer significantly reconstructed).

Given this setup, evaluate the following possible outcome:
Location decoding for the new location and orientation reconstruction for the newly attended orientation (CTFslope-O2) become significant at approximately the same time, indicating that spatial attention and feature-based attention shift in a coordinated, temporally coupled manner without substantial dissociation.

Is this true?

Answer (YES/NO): NO